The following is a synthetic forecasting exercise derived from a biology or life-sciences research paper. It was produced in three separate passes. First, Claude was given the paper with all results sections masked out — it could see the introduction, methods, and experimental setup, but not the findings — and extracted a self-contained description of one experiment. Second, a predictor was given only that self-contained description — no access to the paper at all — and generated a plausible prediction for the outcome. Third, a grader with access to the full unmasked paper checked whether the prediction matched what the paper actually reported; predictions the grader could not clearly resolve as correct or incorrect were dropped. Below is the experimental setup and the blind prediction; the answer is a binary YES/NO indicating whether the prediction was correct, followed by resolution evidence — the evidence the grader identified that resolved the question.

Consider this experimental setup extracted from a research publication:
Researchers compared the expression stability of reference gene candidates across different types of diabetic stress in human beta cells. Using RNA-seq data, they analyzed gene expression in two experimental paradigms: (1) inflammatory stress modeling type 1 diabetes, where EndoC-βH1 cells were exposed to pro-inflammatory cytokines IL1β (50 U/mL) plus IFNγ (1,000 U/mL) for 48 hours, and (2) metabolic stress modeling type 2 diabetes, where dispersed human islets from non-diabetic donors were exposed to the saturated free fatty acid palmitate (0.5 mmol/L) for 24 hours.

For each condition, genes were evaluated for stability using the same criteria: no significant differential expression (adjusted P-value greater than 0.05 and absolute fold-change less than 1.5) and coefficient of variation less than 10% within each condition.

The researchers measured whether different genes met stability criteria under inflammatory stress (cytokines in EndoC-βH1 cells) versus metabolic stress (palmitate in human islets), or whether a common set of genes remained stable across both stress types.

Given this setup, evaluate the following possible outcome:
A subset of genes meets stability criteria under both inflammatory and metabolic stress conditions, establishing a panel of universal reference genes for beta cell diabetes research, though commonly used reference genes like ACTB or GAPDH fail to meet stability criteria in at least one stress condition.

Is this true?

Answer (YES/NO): YES